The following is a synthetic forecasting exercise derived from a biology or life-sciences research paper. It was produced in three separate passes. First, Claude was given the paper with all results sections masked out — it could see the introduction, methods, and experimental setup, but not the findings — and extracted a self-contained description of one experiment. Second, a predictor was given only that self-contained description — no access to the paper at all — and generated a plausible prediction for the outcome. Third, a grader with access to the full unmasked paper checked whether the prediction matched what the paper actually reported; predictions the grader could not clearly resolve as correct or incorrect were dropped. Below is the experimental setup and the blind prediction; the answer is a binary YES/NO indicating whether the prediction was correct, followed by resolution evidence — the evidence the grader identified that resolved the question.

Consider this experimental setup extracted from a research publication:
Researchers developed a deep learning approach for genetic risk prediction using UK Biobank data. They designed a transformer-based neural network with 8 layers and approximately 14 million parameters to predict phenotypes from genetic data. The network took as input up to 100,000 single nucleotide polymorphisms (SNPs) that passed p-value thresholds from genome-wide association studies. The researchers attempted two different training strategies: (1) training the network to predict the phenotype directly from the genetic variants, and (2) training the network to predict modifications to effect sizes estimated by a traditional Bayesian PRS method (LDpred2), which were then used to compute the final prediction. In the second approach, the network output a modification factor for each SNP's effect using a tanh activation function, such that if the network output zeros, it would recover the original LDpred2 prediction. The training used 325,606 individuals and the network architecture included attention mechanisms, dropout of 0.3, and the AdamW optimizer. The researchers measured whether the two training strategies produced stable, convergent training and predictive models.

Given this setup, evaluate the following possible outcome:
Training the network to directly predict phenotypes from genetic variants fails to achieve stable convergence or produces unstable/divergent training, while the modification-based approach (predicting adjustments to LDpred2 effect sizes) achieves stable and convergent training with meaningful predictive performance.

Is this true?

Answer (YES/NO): YES